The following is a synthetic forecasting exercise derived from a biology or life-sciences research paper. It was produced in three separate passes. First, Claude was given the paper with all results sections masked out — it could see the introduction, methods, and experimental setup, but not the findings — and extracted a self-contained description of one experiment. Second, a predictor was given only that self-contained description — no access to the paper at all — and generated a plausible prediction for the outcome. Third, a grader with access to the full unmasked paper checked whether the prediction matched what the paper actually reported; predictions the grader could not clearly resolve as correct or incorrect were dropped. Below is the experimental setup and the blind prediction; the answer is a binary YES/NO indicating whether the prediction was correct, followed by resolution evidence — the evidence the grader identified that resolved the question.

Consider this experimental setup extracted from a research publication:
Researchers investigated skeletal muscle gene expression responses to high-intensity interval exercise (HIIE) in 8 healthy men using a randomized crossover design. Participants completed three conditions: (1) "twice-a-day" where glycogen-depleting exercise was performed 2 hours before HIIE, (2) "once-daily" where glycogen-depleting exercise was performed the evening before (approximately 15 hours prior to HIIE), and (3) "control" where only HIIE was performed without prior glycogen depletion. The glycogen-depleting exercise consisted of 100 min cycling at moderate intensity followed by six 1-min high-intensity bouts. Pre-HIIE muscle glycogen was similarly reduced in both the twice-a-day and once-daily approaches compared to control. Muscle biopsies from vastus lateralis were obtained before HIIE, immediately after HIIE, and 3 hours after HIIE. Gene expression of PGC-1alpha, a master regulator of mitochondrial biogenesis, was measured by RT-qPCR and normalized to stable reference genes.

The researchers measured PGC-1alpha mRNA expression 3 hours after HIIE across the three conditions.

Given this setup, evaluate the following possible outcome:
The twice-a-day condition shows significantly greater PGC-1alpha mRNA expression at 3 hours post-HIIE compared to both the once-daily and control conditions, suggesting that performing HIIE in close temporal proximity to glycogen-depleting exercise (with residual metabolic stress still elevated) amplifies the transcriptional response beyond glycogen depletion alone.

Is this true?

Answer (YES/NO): YES